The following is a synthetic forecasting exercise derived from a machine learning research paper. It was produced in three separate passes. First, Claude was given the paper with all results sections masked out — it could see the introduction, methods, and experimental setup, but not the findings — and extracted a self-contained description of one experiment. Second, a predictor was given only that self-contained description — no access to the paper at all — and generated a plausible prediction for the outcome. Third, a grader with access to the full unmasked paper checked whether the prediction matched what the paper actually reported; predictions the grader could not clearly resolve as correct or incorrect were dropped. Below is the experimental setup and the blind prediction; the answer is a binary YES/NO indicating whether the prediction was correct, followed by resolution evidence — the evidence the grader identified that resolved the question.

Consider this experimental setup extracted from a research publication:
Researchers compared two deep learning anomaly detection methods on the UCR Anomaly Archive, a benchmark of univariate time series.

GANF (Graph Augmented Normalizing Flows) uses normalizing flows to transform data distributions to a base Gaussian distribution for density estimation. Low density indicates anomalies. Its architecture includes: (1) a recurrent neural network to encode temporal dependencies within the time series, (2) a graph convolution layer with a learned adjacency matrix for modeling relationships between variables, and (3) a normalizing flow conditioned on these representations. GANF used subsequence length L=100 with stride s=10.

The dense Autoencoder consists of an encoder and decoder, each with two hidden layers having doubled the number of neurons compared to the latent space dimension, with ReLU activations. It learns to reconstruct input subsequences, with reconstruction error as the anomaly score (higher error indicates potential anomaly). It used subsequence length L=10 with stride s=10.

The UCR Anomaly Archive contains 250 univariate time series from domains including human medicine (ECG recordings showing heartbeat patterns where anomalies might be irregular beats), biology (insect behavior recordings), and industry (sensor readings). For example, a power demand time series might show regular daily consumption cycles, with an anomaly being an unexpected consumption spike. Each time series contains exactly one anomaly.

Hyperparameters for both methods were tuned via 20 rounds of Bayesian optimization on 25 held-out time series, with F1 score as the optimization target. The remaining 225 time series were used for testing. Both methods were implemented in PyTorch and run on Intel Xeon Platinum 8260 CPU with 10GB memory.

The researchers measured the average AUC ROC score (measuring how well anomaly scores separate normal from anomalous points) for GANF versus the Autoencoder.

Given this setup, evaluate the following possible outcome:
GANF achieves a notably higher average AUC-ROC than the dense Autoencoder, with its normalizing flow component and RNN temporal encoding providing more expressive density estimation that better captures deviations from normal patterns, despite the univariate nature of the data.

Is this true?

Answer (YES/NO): YES